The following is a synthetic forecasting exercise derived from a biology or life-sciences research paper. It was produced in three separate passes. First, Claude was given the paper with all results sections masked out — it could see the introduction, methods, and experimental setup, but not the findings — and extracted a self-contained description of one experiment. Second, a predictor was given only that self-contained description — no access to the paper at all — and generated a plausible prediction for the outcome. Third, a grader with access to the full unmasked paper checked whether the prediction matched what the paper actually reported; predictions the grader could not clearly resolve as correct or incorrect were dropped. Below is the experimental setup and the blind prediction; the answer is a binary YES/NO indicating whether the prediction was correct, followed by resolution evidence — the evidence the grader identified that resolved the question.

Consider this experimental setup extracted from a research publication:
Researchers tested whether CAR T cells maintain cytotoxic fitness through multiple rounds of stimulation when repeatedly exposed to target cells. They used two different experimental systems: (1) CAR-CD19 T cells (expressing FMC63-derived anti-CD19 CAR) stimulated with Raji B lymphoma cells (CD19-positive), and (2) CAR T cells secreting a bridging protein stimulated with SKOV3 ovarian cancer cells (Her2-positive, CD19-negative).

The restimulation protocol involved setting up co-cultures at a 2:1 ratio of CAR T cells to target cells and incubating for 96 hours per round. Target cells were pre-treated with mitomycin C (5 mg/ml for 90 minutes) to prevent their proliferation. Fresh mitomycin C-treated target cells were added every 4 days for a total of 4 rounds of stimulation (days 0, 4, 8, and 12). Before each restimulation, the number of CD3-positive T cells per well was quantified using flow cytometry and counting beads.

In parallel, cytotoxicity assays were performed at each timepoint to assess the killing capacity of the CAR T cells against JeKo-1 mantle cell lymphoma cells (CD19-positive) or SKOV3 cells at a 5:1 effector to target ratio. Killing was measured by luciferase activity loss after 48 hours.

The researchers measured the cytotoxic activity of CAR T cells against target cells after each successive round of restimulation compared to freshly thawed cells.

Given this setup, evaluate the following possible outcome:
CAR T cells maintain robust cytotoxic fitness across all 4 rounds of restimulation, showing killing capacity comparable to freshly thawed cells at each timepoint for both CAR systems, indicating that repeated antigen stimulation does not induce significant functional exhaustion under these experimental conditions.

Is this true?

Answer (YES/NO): NO